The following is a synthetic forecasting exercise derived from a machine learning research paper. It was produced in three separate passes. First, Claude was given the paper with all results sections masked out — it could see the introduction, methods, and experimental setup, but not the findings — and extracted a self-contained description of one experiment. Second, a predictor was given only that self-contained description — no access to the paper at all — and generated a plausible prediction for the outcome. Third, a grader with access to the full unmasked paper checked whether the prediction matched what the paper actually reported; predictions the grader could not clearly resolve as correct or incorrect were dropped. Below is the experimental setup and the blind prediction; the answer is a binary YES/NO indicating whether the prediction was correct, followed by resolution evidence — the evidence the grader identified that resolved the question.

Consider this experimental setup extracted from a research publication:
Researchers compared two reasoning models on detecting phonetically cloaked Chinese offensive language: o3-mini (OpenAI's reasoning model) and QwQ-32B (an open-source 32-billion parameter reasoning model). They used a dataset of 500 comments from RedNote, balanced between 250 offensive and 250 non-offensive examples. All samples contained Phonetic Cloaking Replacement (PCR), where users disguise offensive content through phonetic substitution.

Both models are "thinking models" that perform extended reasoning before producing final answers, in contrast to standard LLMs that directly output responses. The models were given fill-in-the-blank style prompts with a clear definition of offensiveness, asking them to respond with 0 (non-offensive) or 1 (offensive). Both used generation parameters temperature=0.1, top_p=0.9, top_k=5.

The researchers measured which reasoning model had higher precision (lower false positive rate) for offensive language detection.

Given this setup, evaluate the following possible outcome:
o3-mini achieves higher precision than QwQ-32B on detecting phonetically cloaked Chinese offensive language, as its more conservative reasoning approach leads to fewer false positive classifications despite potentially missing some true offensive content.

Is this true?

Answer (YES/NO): YES